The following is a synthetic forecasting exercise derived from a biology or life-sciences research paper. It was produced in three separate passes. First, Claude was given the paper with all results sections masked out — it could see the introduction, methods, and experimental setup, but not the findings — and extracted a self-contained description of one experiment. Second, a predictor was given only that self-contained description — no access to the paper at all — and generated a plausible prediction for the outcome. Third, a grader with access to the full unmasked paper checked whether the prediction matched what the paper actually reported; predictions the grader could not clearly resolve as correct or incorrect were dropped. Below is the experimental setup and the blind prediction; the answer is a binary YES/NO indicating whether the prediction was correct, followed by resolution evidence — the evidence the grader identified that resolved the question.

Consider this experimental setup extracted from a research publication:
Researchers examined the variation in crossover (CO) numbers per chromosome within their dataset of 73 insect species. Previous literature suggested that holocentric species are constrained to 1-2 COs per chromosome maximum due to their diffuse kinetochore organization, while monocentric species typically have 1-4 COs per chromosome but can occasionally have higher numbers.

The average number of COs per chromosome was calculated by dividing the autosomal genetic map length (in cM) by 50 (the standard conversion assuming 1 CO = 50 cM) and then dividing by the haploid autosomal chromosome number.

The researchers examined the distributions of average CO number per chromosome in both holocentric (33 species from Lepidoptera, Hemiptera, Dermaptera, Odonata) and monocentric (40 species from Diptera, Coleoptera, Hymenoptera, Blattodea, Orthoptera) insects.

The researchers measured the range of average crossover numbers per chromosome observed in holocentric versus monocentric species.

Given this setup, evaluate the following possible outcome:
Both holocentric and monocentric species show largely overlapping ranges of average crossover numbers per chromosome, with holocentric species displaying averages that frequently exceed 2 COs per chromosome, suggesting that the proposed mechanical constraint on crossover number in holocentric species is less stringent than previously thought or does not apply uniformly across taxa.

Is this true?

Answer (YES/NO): NO